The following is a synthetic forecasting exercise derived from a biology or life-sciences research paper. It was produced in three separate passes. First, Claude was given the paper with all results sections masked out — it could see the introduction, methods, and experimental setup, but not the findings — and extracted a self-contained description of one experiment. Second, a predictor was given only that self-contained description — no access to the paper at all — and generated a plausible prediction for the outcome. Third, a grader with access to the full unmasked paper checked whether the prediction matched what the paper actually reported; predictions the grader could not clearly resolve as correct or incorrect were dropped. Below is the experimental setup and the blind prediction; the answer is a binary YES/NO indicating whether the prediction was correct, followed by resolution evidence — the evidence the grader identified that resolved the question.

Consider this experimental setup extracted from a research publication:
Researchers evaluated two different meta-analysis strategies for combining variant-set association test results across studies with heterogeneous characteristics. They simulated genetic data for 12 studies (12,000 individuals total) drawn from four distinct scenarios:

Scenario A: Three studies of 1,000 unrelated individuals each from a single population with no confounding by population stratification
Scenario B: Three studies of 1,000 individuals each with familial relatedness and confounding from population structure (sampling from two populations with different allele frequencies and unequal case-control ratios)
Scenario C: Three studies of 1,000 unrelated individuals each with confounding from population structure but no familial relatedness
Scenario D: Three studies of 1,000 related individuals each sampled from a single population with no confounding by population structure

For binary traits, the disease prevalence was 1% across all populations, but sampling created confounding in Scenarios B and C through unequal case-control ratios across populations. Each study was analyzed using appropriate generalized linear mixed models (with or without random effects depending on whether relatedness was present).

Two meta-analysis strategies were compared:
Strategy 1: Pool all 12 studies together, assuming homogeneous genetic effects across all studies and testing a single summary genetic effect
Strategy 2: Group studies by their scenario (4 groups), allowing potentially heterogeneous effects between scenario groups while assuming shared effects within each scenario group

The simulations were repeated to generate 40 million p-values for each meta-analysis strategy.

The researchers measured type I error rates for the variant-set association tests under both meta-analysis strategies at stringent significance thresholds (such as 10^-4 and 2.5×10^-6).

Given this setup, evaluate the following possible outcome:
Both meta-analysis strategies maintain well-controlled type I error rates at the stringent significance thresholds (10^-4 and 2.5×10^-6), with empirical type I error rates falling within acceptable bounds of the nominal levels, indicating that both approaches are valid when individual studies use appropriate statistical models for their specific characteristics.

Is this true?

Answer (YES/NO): NO